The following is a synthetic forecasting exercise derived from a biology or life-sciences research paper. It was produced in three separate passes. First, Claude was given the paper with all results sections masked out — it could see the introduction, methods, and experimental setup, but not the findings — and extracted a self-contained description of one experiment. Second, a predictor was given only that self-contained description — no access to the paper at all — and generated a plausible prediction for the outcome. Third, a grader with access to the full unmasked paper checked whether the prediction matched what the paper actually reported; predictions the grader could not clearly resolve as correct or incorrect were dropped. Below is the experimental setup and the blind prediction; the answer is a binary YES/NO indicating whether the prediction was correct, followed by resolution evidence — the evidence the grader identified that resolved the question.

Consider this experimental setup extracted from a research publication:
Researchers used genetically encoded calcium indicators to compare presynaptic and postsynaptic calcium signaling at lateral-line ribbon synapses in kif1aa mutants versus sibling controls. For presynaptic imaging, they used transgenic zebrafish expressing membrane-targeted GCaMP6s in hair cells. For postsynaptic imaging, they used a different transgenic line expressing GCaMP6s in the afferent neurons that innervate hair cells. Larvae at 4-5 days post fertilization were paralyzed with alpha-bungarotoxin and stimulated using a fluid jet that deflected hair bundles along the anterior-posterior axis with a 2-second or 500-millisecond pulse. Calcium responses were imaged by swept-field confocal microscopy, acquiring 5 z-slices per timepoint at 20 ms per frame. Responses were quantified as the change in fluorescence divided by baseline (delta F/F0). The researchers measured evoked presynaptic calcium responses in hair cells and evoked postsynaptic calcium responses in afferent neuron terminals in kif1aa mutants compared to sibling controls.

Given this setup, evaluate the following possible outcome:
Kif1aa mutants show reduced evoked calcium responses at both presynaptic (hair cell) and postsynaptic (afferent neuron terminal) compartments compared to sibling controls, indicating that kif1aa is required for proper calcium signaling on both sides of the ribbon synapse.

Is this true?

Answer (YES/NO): NO